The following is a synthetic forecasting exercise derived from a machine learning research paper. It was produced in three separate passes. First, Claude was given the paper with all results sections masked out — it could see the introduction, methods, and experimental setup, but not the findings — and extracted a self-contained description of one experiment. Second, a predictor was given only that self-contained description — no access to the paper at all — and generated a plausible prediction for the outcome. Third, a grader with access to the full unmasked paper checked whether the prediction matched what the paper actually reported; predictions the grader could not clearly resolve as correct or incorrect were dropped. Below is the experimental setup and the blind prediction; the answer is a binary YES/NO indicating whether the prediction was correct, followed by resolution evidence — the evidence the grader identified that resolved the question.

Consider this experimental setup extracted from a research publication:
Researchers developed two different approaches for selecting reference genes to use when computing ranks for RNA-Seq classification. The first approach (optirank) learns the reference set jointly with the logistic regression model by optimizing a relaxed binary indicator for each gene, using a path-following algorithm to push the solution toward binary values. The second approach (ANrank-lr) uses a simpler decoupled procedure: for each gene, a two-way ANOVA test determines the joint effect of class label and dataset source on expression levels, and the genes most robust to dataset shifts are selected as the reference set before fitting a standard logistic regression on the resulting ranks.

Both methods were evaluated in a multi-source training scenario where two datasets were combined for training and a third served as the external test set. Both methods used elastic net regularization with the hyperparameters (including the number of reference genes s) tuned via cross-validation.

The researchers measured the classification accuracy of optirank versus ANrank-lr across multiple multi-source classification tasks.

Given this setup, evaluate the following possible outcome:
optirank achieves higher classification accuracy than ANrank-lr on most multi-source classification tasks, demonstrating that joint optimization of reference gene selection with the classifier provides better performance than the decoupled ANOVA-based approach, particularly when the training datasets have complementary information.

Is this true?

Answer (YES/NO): NO